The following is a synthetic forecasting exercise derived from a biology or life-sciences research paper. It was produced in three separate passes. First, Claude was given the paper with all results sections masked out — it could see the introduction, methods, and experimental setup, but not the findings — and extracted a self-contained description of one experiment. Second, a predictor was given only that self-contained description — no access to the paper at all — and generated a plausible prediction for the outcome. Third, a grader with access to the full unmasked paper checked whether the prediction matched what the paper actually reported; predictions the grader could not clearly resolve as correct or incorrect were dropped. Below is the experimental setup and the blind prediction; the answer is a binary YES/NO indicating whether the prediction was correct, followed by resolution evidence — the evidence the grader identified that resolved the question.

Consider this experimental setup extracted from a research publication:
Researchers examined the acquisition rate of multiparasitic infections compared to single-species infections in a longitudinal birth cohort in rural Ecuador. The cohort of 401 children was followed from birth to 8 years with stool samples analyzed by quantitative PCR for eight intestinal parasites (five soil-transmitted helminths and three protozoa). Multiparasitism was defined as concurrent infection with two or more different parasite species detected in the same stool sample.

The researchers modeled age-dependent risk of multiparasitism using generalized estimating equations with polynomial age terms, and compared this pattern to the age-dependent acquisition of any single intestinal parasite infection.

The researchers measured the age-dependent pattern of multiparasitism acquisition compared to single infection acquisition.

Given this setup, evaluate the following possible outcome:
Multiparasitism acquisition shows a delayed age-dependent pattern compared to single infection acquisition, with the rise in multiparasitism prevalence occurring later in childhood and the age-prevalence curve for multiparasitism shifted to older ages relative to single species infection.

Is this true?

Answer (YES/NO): YES